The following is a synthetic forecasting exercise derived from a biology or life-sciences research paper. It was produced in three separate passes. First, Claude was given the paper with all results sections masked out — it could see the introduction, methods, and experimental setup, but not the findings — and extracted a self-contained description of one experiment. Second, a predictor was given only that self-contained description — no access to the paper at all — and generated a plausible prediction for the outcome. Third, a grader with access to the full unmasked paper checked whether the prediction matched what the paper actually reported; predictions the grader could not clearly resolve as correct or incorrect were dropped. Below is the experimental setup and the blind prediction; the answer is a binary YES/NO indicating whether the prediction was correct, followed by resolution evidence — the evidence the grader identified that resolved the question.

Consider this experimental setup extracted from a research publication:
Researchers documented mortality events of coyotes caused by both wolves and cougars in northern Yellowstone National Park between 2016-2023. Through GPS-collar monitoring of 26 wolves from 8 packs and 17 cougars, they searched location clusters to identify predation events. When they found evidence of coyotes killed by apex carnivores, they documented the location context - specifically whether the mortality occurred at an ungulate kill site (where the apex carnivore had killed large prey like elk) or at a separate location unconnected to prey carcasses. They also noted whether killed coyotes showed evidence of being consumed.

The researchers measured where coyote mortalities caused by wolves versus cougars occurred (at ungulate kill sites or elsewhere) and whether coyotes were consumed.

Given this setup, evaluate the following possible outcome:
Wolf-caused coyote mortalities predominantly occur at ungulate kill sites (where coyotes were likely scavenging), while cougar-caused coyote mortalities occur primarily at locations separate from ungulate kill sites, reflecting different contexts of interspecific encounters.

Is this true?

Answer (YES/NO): YES